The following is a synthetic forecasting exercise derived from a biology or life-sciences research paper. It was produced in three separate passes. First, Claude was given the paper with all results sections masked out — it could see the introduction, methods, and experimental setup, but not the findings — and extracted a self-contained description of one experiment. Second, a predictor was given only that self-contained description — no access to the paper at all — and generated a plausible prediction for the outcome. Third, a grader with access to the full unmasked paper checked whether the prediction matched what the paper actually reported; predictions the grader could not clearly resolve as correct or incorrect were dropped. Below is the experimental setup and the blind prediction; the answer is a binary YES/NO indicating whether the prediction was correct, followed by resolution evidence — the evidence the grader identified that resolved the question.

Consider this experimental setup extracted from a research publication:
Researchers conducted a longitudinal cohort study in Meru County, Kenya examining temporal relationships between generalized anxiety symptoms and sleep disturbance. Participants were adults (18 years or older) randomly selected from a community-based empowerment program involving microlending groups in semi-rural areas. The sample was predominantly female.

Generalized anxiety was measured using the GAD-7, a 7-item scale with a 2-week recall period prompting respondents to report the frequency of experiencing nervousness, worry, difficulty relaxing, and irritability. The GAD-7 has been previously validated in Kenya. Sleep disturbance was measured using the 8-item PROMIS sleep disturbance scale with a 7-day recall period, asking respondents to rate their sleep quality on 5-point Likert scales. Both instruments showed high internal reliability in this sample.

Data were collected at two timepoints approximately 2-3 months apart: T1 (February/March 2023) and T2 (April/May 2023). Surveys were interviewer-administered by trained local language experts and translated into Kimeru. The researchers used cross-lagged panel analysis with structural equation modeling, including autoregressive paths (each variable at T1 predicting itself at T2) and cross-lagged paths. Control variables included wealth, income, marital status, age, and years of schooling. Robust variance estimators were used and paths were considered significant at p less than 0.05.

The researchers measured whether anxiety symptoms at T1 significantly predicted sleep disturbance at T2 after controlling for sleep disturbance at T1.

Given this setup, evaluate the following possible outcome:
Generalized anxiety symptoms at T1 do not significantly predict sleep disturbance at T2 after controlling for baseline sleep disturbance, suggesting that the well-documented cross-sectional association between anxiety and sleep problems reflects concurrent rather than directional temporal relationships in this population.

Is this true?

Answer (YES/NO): YES